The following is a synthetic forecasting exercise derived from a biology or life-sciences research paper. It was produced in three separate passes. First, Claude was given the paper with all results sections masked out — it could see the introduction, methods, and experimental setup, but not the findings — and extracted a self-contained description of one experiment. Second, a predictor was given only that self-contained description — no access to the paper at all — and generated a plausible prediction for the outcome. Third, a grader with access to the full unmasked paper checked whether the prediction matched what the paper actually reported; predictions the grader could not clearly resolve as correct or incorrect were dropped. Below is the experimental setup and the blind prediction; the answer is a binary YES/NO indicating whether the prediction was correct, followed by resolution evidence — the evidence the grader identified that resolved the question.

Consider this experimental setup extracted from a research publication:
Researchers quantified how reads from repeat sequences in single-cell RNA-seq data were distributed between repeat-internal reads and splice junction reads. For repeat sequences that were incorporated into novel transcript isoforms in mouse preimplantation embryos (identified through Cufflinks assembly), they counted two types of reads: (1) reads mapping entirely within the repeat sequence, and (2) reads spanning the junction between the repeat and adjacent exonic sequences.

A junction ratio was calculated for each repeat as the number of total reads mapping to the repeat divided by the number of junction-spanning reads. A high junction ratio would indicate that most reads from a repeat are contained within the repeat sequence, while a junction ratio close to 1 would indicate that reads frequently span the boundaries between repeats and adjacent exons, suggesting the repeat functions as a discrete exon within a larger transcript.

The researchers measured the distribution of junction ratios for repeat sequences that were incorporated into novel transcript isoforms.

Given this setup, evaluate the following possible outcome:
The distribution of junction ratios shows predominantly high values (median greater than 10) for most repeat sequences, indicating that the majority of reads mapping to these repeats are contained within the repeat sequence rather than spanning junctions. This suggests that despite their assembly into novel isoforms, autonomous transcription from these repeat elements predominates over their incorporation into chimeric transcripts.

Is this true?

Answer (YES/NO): NO